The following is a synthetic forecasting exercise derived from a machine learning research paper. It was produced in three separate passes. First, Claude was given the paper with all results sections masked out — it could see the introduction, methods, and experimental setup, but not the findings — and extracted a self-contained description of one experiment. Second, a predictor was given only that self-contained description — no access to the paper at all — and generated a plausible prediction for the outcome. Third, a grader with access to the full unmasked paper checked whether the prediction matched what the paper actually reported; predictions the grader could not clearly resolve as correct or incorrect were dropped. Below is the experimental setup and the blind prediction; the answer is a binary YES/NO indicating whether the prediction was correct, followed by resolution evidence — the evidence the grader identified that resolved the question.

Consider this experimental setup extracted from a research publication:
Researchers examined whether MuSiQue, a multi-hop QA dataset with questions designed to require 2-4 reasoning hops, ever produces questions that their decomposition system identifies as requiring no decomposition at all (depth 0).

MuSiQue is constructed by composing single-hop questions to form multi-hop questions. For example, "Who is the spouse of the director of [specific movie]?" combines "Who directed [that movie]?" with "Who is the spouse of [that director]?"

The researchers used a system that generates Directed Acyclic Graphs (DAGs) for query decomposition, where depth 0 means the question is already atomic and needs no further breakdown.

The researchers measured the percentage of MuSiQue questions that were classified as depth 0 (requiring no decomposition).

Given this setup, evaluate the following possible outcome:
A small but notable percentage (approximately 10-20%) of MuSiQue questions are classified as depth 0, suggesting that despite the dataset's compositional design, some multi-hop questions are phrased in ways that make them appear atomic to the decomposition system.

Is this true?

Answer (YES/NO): NO